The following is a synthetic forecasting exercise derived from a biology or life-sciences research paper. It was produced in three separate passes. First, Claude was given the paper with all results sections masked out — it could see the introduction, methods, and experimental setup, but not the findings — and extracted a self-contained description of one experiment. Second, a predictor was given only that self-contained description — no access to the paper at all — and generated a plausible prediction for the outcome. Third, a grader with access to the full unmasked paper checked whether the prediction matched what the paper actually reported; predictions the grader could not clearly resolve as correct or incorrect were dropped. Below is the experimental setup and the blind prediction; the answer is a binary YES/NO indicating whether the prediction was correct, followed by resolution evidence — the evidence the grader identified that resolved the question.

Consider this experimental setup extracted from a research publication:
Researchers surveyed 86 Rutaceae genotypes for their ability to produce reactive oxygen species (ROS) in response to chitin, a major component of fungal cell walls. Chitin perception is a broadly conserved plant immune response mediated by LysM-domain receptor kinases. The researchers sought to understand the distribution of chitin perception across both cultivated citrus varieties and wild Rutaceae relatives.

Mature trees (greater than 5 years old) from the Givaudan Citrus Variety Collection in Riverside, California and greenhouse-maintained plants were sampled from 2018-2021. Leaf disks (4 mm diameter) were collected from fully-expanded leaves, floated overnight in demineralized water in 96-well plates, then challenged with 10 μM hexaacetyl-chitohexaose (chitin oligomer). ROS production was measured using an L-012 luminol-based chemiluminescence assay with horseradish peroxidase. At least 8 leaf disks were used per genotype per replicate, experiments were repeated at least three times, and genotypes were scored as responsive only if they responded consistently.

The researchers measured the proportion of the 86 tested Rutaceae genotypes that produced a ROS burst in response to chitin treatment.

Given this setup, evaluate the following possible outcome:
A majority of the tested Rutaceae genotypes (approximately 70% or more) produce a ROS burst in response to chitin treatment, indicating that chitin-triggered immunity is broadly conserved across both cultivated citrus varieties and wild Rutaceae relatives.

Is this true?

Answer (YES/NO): YES